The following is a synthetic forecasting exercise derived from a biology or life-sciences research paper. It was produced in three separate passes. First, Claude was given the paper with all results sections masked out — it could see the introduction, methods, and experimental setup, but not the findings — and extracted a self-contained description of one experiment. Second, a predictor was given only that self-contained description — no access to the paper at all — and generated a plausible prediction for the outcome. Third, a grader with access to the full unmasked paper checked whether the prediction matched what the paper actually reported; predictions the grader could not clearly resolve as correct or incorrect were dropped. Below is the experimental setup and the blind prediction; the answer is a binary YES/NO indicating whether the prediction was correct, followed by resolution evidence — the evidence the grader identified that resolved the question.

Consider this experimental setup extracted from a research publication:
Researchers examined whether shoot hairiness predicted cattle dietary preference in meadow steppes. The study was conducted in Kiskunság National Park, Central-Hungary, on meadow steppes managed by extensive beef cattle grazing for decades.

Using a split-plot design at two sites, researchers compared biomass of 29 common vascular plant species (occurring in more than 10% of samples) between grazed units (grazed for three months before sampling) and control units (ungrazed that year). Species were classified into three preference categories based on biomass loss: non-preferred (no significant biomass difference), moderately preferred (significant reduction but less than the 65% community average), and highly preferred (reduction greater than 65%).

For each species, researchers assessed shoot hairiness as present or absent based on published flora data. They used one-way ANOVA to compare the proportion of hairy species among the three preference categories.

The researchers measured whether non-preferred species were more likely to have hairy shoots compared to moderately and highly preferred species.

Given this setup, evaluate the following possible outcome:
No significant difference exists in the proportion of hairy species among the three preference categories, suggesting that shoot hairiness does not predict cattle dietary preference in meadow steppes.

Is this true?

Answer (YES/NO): YES